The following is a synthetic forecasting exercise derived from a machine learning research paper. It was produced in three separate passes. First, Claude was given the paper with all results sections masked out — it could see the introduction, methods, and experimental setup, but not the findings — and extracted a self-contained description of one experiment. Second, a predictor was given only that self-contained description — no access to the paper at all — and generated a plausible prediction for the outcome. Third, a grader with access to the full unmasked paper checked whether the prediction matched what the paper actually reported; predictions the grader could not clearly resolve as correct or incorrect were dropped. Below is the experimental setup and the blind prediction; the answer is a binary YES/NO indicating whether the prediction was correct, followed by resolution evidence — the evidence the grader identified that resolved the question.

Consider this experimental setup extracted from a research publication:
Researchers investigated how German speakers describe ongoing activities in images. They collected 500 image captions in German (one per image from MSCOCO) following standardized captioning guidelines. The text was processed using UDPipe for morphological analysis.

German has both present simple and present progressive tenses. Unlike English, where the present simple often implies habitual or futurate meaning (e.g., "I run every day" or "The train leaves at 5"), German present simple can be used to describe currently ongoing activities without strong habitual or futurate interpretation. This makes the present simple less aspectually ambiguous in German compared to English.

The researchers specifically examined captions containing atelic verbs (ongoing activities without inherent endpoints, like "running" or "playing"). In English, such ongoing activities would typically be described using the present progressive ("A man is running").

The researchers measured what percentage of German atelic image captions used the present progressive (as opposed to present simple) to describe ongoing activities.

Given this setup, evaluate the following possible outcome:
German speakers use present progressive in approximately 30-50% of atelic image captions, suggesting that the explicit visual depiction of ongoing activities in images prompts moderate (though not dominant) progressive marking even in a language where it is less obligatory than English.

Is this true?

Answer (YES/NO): NO